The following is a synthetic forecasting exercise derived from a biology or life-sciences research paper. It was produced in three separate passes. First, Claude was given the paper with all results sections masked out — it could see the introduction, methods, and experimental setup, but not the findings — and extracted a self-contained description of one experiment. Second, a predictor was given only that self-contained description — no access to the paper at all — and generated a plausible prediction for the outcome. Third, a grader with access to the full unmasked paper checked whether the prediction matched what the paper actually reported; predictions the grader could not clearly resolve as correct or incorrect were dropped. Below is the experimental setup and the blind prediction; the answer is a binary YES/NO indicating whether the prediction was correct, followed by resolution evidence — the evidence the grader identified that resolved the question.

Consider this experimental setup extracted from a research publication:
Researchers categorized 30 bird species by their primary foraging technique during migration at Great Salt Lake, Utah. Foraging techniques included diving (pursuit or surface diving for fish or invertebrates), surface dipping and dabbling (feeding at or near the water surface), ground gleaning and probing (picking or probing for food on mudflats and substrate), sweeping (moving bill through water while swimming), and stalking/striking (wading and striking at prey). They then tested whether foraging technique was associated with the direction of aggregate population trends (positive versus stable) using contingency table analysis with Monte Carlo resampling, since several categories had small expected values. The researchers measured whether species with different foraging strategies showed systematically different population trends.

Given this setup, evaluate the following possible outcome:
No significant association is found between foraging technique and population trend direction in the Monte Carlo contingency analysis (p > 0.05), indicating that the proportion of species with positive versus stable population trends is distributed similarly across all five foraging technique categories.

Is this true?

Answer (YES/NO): NO